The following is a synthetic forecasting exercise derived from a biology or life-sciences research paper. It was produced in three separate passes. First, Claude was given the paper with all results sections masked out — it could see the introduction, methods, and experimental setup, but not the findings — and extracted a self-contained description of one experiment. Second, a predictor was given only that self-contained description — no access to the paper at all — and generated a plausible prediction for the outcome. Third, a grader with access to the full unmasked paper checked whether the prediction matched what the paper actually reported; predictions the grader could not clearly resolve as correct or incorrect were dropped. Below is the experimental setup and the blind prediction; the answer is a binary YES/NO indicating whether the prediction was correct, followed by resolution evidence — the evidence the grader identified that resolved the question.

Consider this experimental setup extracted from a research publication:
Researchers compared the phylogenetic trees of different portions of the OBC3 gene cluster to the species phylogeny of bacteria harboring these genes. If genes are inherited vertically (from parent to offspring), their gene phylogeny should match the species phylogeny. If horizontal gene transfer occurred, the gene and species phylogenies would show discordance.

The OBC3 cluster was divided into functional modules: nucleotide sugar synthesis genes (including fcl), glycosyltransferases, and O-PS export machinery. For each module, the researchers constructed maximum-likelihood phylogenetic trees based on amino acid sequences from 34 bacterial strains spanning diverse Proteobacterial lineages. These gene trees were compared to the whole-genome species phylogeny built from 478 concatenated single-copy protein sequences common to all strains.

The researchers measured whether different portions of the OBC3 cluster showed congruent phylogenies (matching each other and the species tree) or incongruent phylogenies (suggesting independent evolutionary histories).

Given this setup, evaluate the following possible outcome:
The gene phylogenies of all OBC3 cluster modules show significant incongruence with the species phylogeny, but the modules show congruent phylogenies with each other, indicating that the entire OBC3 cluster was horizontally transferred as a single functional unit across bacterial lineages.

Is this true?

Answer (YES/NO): NO